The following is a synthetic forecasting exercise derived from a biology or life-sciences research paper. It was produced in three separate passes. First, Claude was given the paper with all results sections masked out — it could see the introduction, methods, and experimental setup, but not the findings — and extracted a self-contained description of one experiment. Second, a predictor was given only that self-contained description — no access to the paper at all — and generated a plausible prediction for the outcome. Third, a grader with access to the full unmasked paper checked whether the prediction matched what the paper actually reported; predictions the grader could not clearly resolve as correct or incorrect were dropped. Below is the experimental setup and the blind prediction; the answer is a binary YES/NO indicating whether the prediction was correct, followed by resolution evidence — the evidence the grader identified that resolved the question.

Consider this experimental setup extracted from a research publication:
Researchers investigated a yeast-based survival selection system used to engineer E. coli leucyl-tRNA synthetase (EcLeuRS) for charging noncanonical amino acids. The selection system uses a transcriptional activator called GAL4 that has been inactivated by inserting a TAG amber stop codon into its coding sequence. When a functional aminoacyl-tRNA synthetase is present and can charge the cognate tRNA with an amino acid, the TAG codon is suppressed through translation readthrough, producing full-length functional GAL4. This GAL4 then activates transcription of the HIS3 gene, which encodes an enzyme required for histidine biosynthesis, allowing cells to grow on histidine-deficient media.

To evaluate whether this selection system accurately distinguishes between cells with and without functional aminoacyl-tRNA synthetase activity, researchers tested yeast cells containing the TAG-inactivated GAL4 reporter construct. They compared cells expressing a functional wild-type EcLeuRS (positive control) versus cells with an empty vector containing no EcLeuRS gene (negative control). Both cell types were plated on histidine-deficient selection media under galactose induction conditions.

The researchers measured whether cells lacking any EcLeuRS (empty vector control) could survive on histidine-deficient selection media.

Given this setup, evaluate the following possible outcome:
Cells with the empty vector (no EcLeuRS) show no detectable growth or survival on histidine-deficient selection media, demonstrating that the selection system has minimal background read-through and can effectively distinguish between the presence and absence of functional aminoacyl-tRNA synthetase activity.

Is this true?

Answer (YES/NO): NO